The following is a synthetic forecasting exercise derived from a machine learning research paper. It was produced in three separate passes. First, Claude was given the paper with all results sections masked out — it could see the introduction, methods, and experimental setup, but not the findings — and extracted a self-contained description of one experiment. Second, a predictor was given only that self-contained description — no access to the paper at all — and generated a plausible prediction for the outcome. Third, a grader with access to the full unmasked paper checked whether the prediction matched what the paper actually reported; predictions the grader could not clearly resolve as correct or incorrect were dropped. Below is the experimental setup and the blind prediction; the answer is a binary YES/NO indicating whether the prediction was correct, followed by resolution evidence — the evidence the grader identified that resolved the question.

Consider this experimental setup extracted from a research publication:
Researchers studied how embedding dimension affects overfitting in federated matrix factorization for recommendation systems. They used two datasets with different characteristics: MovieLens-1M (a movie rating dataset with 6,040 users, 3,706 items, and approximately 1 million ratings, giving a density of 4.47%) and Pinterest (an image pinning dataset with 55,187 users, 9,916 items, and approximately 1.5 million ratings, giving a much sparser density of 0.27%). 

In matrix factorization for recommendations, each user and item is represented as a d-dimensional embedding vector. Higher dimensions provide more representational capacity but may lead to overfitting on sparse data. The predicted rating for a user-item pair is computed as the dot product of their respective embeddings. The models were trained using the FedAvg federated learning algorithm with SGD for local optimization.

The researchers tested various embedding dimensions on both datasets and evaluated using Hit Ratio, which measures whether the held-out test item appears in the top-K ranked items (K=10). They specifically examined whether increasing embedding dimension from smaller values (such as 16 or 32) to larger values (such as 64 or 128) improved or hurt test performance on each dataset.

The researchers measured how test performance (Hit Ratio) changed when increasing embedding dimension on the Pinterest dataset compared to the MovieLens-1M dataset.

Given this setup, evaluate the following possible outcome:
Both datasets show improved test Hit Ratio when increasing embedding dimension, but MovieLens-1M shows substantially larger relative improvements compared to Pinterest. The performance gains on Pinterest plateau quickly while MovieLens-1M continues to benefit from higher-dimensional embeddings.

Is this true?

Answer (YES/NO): NO